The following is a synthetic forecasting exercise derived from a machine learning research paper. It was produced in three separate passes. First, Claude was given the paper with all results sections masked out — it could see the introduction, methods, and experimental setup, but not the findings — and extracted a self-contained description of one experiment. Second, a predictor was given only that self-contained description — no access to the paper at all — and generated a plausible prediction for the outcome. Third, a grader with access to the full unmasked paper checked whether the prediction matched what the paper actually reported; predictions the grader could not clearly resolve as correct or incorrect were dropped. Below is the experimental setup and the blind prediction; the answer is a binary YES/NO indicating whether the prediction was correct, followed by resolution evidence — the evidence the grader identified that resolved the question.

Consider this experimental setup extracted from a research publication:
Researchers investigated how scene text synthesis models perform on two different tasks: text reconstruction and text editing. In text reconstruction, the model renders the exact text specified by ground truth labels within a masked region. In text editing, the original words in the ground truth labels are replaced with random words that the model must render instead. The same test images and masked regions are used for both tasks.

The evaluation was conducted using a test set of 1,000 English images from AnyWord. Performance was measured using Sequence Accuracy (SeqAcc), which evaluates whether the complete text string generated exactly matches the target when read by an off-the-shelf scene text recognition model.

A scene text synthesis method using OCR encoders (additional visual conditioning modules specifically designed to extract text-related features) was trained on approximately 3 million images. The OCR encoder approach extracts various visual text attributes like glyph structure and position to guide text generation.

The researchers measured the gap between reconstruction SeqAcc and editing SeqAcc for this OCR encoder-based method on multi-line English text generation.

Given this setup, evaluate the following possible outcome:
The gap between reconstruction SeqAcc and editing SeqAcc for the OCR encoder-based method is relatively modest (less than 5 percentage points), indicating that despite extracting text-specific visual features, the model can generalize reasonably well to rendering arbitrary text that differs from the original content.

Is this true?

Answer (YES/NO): YES